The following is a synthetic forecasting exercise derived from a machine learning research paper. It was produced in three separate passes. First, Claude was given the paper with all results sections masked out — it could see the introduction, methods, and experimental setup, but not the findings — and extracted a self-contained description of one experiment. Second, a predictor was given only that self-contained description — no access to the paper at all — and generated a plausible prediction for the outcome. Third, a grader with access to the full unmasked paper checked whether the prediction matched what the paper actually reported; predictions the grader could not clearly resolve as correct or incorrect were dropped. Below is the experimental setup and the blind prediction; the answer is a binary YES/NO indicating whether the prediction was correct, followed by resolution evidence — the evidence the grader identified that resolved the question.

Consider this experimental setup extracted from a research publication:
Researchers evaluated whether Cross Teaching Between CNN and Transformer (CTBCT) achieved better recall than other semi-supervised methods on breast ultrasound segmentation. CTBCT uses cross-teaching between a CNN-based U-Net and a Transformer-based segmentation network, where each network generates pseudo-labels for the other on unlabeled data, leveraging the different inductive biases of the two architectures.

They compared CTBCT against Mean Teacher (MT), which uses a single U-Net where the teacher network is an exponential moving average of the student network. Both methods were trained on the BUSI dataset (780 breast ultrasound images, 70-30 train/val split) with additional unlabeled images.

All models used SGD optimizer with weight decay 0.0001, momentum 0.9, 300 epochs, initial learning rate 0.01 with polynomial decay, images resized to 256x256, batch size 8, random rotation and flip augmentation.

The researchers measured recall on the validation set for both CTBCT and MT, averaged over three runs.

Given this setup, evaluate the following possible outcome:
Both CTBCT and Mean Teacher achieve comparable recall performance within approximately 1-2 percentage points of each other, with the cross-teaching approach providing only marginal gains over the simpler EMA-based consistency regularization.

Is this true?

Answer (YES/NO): YES